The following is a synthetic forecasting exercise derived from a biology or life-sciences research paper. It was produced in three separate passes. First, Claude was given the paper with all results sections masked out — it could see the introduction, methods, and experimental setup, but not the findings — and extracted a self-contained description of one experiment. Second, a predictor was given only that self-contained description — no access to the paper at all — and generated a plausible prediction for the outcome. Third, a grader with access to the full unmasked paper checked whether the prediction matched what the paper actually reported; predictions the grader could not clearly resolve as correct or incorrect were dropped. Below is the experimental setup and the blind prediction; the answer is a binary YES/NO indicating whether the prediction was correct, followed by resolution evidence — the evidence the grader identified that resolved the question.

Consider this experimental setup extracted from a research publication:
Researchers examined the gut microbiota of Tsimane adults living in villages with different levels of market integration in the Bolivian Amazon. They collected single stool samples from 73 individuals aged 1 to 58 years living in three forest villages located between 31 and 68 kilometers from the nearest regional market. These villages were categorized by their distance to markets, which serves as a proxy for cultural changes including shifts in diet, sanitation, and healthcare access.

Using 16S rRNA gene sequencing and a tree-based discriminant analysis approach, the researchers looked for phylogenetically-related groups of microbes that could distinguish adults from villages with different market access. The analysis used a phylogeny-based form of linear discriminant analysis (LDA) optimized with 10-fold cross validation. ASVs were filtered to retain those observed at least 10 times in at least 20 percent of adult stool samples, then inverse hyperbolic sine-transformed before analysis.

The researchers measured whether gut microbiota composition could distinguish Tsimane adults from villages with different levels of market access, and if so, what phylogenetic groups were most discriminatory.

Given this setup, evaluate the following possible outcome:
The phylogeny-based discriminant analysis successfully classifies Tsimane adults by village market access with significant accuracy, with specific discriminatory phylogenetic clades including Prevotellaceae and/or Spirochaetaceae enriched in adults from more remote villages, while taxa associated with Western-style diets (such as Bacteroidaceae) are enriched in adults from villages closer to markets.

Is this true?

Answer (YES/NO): NO